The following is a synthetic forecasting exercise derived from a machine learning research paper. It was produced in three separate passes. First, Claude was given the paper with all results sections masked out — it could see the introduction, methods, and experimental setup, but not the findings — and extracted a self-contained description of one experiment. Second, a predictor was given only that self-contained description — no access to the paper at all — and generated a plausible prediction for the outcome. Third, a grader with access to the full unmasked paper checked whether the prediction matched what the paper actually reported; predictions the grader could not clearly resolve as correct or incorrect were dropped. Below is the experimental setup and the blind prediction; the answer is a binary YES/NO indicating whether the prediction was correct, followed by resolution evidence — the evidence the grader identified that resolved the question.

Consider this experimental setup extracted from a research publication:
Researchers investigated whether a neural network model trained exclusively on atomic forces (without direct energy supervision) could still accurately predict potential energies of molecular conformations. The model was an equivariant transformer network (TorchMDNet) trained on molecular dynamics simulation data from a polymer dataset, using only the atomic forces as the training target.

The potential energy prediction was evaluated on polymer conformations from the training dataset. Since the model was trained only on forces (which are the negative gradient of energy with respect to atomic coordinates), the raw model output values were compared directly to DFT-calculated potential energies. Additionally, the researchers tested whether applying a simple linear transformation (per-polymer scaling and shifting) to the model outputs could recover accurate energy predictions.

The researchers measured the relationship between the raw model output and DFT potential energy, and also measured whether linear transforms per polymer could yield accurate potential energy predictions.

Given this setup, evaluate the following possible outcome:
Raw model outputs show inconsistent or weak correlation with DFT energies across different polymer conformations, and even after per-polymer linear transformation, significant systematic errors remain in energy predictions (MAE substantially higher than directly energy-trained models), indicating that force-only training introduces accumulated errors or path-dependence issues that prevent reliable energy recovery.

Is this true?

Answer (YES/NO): NO